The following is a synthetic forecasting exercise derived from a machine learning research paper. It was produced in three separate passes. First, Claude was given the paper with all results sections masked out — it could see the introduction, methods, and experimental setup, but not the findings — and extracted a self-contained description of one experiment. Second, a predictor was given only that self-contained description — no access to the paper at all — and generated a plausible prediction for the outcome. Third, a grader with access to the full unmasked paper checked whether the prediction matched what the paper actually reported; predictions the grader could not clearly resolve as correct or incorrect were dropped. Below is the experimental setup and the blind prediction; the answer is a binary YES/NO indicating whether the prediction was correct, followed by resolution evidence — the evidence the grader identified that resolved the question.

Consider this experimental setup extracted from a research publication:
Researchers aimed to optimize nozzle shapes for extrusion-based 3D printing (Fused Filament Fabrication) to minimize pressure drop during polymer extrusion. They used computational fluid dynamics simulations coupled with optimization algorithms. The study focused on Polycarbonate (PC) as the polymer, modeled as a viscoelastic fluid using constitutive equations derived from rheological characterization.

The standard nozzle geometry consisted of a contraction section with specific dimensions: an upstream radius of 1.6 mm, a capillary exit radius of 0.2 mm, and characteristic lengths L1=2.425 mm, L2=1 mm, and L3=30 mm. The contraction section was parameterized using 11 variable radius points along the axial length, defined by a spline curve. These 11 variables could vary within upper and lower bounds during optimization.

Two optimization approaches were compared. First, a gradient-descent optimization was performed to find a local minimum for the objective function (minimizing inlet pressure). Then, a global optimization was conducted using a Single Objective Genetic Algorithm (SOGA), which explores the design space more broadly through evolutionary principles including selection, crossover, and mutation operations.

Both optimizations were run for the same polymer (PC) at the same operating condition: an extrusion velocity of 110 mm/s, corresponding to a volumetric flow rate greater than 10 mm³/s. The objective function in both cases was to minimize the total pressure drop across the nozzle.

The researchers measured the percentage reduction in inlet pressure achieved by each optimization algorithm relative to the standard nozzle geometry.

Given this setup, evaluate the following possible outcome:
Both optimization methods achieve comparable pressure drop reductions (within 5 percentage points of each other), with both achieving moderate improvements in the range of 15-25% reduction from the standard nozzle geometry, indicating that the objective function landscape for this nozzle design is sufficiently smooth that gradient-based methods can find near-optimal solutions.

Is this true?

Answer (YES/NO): NO